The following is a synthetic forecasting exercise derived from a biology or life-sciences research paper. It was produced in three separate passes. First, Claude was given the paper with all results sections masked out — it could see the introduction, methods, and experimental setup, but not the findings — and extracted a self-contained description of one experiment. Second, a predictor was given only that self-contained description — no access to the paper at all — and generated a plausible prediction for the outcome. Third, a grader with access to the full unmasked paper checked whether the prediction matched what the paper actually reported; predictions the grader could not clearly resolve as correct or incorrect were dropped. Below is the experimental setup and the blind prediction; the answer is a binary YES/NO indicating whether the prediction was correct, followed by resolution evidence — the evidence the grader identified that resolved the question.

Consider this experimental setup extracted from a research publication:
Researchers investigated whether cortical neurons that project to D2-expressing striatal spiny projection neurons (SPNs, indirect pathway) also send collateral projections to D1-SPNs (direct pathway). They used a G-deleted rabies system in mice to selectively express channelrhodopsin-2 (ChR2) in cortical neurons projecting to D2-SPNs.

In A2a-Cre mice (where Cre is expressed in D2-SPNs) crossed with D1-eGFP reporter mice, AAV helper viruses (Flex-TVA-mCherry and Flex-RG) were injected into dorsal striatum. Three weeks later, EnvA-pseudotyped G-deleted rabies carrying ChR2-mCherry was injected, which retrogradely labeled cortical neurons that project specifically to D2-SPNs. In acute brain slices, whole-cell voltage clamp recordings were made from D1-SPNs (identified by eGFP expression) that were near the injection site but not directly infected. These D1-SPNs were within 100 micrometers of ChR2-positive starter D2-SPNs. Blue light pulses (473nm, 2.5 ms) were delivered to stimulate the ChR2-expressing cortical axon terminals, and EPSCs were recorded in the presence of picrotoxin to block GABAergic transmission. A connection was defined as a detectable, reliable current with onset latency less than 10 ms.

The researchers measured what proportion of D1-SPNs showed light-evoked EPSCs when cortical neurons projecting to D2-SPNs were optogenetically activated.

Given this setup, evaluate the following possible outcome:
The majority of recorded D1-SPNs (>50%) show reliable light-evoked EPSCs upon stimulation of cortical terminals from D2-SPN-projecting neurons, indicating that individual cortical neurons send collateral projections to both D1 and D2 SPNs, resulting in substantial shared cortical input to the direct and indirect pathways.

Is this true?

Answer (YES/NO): YES